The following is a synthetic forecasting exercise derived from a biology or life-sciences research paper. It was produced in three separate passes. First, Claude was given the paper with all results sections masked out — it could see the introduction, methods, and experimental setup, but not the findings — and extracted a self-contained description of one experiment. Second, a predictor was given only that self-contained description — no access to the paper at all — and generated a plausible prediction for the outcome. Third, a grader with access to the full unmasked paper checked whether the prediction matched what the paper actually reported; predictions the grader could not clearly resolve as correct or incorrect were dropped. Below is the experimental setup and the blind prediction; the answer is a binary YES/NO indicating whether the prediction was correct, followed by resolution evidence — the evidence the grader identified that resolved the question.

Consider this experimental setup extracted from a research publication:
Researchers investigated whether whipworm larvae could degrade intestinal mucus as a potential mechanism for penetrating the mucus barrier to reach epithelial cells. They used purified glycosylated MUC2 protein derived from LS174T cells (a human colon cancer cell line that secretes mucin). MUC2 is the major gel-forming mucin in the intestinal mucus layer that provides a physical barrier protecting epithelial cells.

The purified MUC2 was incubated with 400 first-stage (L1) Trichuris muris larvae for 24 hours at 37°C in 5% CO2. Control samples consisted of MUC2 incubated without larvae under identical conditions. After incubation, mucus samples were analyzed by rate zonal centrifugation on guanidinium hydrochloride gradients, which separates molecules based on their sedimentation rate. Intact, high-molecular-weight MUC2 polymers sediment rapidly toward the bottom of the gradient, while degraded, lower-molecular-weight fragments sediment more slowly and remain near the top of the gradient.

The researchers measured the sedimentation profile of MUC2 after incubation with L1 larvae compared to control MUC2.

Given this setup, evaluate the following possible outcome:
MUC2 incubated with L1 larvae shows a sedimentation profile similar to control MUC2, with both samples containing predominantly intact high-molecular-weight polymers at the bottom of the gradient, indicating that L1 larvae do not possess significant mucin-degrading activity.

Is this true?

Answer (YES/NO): NO